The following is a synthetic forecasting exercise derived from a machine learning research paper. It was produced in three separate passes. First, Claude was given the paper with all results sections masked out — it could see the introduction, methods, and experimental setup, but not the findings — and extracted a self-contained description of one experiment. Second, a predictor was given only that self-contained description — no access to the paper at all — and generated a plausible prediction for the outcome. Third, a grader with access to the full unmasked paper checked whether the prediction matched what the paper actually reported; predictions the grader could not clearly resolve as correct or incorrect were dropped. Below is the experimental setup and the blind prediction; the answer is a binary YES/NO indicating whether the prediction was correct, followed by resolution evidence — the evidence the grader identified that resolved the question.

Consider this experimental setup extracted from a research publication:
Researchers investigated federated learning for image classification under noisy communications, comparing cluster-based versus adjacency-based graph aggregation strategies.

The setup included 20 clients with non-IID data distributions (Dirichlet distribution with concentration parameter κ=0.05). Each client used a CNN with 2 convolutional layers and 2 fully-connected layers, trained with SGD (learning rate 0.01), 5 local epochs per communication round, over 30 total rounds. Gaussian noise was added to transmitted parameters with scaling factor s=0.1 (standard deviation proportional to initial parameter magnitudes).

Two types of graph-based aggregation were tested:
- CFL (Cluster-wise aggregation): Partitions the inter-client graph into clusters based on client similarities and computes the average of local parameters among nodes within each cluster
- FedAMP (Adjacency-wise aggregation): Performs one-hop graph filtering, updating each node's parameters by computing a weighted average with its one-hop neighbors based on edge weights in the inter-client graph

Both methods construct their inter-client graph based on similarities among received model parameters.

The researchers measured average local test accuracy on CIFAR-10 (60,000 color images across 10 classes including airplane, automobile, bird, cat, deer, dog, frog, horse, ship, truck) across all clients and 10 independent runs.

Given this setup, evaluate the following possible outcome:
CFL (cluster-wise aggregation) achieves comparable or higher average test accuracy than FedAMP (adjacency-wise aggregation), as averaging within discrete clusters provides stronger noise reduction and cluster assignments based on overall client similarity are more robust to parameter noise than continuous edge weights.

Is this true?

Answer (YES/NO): NO